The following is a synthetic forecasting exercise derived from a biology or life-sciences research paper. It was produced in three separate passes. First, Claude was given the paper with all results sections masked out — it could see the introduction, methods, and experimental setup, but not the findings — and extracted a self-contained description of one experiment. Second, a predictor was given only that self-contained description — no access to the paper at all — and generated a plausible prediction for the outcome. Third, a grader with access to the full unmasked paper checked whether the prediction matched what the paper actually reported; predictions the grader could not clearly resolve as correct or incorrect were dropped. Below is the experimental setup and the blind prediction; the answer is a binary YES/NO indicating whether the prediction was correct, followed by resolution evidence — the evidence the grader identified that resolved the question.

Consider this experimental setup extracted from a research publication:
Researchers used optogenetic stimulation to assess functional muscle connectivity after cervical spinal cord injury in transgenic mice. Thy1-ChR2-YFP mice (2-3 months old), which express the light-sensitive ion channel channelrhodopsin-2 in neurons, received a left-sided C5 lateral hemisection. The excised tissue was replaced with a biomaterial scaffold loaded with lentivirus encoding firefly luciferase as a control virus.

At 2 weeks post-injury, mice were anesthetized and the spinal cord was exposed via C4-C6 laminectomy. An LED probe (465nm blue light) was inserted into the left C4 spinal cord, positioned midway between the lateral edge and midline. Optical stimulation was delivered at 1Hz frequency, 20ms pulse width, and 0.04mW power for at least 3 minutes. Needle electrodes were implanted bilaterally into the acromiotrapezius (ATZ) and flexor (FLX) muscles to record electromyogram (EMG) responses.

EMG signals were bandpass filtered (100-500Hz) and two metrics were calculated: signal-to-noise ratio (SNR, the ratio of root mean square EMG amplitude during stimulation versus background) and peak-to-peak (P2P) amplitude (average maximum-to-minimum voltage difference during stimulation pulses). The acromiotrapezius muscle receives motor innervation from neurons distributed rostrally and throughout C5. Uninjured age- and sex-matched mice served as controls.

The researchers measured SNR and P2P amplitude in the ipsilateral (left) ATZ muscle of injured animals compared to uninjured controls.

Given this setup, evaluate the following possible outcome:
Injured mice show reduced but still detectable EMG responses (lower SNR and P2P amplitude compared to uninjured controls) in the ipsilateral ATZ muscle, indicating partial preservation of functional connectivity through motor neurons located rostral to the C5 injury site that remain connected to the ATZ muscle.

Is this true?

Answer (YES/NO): YES